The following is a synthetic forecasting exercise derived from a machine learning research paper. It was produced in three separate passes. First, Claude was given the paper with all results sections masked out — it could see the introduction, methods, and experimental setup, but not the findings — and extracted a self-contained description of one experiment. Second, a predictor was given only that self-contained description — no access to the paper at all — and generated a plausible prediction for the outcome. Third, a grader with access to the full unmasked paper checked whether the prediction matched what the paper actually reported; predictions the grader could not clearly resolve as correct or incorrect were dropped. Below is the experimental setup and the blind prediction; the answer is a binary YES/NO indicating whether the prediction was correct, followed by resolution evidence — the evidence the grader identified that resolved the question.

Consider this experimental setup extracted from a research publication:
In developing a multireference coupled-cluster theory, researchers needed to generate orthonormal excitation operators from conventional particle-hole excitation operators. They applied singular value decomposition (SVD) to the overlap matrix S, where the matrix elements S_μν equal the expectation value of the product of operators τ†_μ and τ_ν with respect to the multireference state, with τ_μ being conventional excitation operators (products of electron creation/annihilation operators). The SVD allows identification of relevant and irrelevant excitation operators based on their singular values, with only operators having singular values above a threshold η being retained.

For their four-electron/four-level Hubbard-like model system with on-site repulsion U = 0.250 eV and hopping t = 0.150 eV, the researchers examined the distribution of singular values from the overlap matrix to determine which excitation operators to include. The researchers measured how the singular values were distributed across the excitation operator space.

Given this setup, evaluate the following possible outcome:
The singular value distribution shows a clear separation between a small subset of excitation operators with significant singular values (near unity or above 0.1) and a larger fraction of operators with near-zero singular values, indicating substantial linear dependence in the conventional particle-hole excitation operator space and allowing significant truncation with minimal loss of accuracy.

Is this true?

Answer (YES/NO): YES